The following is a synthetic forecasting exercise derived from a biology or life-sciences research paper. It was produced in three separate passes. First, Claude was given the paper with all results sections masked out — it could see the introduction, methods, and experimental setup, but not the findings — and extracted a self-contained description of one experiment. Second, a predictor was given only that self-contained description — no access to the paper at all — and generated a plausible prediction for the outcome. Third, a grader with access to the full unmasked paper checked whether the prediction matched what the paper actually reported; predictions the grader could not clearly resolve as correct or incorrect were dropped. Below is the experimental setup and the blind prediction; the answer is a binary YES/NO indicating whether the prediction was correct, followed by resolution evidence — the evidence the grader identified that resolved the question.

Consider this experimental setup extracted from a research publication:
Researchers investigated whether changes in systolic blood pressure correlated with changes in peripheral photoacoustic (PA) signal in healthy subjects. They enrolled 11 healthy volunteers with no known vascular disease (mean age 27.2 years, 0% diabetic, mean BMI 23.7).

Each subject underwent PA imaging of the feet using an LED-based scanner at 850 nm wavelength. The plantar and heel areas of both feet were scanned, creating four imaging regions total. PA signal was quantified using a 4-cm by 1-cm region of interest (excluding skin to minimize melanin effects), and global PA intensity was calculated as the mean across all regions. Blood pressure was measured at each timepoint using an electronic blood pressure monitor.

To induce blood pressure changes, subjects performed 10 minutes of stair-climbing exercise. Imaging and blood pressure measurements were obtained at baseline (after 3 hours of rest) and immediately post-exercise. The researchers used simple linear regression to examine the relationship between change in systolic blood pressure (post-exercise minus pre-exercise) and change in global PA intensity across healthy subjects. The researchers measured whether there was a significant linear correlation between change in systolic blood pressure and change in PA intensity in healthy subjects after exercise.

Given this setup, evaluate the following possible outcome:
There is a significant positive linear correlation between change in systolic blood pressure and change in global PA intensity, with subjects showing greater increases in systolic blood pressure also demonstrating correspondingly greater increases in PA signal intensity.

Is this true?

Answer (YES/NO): YES